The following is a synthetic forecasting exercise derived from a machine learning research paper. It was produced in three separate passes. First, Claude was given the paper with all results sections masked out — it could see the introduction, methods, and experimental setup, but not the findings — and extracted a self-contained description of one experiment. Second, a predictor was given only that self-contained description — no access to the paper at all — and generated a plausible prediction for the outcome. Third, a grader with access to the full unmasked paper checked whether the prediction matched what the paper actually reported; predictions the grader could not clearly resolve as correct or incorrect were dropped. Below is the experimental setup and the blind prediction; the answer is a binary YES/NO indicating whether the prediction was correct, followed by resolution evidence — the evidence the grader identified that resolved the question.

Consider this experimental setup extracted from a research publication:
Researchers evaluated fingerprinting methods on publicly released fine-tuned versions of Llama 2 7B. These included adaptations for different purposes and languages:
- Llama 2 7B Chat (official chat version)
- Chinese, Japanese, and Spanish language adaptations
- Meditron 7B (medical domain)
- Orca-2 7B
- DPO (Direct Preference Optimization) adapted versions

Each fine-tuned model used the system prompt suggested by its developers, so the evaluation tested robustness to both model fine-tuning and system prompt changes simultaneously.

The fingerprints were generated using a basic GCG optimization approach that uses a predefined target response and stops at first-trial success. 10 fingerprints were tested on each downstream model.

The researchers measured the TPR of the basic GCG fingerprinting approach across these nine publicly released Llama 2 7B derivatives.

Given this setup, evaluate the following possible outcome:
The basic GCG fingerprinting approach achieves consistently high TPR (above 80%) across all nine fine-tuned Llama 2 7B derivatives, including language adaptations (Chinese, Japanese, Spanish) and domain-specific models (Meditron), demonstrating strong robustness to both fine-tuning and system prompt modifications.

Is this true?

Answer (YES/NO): NO